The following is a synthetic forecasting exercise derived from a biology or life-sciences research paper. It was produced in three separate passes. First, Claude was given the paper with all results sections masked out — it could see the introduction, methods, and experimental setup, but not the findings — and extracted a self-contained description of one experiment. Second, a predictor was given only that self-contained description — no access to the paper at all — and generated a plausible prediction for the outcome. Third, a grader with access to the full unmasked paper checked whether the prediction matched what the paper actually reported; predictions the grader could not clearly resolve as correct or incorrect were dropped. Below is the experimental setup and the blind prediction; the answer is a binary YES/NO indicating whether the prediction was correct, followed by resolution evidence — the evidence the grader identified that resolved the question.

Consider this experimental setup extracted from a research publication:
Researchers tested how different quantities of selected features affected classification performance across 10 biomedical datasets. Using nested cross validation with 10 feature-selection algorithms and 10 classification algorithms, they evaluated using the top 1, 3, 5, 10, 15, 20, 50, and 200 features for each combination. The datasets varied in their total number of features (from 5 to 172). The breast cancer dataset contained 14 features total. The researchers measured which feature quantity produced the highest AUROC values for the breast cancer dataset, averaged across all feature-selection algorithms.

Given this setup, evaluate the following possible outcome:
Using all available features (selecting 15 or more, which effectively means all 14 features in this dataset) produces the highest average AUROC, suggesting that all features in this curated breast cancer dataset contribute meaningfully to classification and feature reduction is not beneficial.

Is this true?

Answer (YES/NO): NO